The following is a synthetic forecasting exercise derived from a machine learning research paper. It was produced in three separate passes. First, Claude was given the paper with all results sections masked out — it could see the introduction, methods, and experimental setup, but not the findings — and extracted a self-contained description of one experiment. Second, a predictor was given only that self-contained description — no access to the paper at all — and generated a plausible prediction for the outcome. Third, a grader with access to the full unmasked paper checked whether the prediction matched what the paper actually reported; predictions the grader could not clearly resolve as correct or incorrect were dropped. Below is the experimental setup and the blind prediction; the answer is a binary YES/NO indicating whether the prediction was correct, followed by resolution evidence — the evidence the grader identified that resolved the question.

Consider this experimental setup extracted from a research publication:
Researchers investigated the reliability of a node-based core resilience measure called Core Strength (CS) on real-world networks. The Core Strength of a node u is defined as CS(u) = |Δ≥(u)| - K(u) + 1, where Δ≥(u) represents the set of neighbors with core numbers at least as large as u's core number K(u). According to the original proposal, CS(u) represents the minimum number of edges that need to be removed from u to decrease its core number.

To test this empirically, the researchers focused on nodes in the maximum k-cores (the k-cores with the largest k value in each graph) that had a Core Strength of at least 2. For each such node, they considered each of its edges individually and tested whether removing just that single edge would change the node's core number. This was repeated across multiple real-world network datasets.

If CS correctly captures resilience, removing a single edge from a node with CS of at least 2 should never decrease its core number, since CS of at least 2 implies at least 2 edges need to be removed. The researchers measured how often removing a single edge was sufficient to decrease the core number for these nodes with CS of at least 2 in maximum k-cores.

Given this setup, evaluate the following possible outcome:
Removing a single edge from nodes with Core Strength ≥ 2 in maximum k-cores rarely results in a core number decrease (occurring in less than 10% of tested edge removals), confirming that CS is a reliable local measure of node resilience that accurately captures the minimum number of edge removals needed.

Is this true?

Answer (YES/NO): NO